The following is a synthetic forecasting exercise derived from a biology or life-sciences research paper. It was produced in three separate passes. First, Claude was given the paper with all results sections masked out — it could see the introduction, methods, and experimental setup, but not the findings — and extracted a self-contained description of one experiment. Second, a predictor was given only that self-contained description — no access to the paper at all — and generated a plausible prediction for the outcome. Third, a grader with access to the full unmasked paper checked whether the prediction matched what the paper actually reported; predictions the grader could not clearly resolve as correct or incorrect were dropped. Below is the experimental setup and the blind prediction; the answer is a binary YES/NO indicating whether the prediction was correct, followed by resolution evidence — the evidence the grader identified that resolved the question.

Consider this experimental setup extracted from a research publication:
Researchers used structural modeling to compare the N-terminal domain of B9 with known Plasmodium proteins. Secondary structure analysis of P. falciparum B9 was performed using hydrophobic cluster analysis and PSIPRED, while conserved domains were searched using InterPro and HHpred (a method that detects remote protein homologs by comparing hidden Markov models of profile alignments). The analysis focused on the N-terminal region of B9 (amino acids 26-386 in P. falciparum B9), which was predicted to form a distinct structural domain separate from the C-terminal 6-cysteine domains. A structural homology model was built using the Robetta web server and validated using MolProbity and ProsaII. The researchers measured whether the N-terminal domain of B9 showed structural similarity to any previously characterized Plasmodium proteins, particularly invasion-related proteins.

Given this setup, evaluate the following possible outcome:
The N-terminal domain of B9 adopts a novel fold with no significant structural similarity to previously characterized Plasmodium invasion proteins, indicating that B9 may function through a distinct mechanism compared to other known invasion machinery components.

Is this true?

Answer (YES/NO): NO